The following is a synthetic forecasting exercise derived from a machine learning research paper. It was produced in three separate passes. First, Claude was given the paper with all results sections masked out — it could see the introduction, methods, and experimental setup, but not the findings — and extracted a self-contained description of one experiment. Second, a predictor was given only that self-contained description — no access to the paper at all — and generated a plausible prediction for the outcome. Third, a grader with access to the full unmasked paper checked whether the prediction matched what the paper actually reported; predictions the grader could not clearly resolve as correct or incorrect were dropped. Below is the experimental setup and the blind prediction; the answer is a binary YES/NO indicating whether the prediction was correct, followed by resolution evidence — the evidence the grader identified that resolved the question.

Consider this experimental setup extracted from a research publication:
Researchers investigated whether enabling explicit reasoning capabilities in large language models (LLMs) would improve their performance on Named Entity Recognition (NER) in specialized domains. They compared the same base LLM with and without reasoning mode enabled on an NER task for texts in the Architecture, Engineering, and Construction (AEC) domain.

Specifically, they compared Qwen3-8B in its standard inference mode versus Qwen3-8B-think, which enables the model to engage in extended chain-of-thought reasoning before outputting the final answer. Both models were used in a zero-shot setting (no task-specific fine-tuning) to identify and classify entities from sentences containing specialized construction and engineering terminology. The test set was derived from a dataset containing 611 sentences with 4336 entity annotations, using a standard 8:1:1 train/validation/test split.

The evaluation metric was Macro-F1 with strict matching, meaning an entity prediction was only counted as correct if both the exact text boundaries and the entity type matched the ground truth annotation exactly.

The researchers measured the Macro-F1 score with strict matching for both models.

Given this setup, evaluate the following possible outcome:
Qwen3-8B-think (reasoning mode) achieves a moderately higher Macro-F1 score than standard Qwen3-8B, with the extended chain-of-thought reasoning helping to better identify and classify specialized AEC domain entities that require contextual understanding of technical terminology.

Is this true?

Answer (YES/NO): YES